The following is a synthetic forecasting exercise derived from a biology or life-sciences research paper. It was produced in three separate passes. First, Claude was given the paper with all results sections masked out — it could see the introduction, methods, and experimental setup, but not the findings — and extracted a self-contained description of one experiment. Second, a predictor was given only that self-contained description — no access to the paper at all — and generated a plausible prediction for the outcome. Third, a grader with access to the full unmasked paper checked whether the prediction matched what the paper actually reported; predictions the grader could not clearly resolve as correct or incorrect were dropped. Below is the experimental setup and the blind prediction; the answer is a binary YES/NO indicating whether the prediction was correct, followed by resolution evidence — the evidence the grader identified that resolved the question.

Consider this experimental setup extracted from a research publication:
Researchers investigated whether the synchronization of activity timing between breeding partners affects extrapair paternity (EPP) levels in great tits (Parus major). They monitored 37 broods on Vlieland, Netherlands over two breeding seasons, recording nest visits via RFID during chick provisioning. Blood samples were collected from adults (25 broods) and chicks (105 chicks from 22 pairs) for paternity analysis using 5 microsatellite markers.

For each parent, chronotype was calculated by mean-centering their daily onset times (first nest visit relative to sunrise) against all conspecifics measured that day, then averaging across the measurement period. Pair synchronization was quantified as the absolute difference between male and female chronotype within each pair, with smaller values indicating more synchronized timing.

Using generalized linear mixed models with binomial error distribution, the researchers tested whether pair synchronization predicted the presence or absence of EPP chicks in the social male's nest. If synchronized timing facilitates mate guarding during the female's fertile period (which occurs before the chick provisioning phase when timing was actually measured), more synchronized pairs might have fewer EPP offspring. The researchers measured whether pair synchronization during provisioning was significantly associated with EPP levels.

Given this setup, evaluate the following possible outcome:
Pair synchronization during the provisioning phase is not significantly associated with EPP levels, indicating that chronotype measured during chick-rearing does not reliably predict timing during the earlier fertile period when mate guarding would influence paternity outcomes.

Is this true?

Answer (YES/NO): YES